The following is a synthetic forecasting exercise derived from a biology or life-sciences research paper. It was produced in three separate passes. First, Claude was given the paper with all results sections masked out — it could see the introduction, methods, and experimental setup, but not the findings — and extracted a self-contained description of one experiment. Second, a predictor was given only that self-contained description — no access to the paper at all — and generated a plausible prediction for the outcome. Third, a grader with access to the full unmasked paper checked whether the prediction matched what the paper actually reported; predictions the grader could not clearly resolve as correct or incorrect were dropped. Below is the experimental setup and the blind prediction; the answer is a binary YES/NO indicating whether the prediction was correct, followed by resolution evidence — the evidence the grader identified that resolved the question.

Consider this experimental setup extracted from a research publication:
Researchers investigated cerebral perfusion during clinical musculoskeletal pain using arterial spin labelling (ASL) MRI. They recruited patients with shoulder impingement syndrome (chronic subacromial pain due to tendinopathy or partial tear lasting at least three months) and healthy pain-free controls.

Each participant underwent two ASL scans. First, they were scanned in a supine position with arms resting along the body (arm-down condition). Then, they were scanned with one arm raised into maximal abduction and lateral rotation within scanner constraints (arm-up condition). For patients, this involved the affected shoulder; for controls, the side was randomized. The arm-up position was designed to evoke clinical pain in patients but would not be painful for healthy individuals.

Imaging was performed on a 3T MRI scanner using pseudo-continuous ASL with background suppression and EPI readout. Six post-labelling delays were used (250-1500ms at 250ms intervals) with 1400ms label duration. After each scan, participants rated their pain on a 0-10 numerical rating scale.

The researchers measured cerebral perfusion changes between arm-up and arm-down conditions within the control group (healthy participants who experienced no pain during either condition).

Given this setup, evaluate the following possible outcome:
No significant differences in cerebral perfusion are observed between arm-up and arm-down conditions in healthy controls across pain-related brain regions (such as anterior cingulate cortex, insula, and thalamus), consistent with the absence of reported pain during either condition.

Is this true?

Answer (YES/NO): YES